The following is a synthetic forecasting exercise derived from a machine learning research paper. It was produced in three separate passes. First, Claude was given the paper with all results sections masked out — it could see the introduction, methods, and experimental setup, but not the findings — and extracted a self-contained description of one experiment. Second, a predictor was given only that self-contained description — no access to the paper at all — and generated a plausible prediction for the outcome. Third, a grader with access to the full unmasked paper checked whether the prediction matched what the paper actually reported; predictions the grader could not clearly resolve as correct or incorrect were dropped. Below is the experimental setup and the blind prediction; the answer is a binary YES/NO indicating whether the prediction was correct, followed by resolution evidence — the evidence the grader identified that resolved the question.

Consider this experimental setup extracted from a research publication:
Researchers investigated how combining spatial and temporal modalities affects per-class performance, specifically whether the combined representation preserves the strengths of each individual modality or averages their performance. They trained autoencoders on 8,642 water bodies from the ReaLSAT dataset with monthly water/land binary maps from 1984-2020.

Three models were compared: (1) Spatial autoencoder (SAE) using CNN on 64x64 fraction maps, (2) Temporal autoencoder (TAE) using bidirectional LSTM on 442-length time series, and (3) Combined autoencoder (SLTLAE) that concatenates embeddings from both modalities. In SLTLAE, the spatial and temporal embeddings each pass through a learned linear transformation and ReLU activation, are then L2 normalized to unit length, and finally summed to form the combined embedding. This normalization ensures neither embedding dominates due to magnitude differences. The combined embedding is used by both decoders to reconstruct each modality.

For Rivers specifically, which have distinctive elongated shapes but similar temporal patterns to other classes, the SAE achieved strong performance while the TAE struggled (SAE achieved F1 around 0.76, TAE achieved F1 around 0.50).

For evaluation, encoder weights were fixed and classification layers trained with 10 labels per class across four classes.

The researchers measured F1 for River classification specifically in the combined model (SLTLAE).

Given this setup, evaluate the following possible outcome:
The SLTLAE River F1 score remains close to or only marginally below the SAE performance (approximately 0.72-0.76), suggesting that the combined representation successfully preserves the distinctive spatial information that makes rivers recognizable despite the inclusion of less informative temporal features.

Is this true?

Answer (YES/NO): YES